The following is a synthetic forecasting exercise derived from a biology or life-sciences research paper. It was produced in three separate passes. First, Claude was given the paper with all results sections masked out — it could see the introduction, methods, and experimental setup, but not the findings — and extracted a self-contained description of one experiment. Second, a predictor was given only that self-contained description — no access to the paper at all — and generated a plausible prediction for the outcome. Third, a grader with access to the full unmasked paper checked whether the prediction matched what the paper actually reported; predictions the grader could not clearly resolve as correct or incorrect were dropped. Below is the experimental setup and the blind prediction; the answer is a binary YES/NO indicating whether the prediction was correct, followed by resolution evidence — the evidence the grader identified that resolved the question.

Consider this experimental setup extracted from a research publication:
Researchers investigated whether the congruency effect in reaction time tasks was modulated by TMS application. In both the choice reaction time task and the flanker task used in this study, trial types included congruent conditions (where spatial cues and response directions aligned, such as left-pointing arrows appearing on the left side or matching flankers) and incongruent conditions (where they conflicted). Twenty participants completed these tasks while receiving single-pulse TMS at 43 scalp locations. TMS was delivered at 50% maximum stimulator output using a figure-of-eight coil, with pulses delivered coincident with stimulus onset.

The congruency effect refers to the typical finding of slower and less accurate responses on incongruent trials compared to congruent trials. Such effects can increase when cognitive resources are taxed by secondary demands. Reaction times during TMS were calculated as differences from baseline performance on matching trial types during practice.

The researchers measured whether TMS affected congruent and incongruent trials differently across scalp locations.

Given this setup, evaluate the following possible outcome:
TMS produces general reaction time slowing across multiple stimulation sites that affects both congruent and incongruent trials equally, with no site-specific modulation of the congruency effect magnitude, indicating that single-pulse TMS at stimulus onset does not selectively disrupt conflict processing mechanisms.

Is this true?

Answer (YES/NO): YES